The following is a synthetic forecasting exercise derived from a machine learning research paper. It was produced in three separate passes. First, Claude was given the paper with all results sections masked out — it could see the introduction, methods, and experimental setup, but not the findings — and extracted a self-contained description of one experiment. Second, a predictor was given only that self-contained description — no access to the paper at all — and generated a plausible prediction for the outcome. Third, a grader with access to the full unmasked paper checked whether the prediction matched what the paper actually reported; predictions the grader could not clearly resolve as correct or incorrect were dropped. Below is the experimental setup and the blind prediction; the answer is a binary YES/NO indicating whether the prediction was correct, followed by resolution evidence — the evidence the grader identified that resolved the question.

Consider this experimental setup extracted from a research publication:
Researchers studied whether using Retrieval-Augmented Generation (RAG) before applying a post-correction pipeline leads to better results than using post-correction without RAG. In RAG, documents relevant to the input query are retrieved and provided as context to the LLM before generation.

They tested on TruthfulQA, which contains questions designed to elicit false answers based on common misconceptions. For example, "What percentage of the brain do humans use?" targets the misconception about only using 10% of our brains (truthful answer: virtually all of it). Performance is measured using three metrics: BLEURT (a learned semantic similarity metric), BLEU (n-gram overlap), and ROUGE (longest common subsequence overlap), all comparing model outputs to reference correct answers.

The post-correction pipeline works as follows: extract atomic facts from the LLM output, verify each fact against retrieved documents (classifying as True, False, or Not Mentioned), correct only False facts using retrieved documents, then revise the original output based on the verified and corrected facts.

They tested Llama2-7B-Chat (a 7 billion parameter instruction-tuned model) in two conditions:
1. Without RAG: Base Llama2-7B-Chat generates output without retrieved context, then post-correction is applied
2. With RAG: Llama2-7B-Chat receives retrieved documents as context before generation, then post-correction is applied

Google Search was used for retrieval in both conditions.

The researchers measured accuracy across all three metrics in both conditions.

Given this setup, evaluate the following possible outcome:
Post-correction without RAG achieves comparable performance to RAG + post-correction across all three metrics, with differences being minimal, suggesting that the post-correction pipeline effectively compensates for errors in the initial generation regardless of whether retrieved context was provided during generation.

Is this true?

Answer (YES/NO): NO